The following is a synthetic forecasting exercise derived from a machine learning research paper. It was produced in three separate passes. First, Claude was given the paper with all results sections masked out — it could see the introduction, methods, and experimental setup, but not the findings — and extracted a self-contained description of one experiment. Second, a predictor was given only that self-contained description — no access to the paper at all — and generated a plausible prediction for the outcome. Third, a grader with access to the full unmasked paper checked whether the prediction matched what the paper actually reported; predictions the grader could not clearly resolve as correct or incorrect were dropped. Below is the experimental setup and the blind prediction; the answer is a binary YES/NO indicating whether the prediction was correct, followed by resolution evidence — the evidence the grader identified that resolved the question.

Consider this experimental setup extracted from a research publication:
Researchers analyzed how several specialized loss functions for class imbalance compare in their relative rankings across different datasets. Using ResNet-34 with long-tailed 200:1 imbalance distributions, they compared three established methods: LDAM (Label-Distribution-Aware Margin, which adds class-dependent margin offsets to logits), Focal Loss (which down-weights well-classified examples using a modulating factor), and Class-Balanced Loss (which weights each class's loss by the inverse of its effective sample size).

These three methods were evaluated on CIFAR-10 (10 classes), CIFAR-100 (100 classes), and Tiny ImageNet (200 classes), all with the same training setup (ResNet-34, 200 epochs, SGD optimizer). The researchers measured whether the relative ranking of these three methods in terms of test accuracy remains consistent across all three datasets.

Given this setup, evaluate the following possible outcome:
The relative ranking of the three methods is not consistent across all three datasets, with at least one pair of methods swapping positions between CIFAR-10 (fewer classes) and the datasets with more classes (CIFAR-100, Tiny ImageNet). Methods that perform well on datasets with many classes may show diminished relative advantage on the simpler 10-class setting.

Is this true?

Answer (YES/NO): NO